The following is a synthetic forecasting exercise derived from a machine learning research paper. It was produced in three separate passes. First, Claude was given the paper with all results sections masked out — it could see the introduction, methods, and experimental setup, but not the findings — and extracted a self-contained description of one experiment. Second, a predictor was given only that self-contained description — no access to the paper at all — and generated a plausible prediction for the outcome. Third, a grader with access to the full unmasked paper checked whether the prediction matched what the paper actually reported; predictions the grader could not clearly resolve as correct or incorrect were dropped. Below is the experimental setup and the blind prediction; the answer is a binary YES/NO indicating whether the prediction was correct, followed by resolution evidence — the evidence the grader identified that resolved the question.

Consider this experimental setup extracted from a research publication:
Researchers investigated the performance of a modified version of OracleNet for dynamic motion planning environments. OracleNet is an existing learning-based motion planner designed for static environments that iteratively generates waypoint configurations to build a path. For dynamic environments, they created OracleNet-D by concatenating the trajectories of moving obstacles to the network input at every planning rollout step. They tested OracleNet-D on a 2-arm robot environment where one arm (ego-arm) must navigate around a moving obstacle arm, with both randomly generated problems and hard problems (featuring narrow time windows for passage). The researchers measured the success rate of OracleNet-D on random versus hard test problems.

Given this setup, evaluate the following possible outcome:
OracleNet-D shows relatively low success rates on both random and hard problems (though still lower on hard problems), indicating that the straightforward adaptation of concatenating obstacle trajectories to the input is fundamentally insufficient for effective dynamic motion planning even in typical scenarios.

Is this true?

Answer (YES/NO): YES